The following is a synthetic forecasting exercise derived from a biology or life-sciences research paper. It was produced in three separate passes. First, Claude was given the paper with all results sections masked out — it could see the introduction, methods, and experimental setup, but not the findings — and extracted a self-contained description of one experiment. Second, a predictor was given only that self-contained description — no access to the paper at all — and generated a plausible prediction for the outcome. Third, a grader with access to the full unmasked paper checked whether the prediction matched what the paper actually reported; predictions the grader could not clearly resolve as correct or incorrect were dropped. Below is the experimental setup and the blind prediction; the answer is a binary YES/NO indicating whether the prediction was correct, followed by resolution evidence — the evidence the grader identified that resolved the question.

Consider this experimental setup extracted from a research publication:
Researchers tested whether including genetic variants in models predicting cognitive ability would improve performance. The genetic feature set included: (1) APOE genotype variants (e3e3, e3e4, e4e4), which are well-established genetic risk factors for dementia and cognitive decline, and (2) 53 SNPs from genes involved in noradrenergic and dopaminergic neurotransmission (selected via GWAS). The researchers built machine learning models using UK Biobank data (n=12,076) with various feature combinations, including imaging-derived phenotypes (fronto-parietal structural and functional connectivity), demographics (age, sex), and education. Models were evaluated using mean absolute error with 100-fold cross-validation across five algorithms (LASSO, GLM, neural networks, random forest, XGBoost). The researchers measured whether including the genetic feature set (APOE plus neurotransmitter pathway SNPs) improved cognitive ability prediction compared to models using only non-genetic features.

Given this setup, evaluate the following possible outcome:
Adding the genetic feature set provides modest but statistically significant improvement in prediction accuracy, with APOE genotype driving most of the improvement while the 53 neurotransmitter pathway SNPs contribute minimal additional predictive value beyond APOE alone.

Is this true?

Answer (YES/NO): NO